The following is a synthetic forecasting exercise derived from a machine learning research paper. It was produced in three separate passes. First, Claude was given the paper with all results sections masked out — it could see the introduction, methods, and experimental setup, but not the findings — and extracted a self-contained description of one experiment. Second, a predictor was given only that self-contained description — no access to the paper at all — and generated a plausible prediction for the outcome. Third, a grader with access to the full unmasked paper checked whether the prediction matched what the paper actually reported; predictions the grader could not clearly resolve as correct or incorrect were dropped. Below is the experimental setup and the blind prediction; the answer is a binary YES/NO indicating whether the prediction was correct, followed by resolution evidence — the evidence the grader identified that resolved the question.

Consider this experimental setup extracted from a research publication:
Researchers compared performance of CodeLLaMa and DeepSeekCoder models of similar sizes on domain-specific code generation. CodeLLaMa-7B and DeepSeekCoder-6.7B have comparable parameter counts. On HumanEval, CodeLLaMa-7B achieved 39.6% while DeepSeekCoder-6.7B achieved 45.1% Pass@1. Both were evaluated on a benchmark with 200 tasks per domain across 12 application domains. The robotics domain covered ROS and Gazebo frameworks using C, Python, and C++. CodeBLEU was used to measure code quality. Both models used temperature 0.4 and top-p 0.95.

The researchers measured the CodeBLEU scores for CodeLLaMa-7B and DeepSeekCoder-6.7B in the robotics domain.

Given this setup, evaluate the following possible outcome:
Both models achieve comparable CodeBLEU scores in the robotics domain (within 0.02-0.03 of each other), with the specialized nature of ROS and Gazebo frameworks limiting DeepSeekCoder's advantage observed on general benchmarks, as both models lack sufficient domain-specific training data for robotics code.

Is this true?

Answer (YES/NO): NO